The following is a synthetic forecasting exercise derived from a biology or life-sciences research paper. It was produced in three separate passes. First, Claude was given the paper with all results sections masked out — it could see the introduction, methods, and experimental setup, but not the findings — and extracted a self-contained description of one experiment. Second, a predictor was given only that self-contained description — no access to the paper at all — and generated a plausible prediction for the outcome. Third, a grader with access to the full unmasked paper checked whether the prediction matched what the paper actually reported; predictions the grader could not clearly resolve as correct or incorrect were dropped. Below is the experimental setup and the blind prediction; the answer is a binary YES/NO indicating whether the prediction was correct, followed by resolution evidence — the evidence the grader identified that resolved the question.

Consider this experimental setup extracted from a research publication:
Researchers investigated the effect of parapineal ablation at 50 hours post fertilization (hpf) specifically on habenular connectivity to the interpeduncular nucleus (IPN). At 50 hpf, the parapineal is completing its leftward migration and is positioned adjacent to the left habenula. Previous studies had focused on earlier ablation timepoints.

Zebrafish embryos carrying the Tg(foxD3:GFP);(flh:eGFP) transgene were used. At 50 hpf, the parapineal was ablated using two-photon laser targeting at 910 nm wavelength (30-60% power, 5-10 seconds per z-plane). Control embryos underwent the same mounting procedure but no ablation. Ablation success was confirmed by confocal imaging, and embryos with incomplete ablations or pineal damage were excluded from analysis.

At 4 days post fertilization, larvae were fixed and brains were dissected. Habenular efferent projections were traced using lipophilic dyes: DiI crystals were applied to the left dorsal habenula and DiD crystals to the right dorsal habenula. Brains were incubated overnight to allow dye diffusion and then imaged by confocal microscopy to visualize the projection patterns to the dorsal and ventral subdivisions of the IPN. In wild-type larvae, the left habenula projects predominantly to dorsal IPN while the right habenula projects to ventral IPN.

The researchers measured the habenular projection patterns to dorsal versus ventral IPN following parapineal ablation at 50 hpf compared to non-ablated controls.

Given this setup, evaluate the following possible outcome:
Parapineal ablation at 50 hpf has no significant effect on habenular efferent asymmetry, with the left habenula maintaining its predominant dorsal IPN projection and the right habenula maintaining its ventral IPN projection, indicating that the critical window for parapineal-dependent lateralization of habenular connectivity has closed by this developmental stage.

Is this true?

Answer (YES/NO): NO